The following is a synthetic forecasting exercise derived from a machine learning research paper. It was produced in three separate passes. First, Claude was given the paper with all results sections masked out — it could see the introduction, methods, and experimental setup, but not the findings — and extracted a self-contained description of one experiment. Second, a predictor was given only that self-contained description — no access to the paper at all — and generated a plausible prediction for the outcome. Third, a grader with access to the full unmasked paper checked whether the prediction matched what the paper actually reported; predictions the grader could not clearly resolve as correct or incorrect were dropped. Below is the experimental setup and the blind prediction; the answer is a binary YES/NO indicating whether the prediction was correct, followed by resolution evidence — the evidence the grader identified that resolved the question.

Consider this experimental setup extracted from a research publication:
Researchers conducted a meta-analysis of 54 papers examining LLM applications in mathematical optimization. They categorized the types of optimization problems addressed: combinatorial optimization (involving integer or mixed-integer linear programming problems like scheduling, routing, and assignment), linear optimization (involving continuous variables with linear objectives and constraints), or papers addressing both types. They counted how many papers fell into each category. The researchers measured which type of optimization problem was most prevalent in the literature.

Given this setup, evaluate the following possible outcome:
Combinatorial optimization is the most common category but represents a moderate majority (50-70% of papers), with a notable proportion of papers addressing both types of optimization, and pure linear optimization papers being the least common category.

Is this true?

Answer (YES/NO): YES